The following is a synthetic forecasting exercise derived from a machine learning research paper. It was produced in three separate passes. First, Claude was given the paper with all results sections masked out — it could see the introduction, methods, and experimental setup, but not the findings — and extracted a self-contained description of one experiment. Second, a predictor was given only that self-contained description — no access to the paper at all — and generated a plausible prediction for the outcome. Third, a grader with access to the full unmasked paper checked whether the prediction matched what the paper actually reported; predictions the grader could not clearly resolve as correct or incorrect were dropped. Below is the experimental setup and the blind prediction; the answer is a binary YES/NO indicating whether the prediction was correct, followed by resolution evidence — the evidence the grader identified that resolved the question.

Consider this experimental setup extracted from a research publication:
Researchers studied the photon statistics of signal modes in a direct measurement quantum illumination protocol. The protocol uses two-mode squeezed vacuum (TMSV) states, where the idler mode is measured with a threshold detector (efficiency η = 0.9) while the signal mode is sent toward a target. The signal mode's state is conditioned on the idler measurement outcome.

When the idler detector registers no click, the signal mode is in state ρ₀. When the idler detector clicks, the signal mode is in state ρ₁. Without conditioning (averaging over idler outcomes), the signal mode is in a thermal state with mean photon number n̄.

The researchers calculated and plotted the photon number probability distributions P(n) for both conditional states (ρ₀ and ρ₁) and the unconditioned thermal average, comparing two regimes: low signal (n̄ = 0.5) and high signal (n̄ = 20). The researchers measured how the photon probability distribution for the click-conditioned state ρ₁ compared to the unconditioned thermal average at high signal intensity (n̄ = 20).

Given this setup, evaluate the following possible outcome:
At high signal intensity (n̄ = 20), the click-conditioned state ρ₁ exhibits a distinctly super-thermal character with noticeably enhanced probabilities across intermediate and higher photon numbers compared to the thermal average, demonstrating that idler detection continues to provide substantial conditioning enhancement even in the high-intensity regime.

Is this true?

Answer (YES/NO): NO